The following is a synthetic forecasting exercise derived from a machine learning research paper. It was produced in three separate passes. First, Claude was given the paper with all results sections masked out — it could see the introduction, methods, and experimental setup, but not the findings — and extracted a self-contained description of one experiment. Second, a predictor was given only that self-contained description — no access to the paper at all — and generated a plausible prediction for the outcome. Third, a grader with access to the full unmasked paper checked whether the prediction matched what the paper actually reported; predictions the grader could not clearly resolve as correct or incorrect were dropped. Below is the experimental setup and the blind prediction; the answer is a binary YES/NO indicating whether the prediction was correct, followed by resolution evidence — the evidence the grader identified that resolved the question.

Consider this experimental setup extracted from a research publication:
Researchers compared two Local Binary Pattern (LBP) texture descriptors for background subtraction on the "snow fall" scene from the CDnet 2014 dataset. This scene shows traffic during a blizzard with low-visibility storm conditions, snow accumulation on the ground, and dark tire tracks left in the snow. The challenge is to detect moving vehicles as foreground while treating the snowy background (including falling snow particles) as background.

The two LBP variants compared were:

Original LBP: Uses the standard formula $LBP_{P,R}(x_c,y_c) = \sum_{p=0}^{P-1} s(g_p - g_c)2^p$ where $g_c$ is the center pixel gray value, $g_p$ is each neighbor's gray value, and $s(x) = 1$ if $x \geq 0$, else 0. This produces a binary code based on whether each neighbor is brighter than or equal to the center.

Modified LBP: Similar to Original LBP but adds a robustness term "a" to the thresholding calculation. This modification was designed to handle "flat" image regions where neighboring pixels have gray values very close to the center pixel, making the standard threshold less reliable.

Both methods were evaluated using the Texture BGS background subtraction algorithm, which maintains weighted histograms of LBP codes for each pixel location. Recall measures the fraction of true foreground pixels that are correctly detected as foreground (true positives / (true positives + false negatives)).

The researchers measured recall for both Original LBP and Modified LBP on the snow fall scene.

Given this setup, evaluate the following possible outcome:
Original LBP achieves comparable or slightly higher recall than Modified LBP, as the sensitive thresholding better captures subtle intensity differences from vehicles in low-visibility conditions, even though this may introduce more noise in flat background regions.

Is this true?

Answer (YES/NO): NO